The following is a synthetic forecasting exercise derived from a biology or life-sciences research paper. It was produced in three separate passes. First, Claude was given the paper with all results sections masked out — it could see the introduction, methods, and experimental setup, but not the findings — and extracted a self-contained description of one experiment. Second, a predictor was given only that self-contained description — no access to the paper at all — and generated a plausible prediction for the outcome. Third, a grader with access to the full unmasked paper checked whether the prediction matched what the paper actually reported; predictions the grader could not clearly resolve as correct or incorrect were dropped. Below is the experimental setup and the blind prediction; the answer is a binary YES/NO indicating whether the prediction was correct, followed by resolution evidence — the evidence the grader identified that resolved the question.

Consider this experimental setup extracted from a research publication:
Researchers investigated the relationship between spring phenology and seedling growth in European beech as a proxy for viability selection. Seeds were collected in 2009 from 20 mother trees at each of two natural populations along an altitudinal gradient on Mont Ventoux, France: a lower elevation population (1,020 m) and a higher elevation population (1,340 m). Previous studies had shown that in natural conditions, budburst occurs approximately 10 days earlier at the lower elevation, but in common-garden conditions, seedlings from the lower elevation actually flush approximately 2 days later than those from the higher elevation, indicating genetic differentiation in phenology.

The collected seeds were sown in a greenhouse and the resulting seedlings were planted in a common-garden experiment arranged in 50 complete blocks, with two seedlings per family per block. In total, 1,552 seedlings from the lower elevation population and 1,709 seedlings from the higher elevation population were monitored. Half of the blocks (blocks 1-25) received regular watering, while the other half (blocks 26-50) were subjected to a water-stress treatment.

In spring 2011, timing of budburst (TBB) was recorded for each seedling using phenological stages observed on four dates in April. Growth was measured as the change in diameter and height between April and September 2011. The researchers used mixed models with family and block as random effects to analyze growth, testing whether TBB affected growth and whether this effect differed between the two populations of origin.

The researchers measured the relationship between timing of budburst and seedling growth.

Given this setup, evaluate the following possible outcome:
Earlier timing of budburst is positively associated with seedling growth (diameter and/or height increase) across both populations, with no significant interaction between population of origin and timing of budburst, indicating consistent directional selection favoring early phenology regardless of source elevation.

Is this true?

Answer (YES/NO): YES